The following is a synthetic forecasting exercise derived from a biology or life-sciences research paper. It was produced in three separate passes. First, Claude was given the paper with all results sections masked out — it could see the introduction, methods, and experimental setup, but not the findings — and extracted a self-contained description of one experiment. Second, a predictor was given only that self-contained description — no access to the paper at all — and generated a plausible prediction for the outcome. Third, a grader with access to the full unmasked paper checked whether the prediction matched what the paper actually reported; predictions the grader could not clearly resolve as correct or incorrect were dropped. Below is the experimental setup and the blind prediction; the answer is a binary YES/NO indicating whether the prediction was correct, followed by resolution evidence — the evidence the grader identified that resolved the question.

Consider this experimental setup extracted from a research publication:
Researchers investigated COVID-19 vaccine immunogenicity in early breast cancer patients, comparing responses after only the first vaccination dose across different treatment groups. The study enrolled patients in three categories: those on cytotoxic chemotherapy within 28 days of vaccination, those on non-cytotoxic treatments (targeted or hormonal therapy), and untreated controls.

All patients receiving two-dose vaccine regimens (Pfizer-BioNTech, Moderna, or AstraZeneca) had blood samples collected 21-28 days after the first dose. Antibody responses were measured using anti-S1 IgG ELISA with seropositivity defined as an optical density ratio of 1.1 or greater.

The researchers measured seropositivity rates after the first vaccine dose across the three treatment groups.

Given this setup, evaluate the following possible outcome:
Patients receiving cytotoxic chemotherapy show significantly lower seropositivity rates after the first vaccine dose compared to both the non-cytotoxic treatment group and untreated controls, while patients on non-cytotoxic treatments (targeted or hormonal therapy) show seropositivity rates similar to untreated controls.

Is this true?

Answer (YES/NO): YES